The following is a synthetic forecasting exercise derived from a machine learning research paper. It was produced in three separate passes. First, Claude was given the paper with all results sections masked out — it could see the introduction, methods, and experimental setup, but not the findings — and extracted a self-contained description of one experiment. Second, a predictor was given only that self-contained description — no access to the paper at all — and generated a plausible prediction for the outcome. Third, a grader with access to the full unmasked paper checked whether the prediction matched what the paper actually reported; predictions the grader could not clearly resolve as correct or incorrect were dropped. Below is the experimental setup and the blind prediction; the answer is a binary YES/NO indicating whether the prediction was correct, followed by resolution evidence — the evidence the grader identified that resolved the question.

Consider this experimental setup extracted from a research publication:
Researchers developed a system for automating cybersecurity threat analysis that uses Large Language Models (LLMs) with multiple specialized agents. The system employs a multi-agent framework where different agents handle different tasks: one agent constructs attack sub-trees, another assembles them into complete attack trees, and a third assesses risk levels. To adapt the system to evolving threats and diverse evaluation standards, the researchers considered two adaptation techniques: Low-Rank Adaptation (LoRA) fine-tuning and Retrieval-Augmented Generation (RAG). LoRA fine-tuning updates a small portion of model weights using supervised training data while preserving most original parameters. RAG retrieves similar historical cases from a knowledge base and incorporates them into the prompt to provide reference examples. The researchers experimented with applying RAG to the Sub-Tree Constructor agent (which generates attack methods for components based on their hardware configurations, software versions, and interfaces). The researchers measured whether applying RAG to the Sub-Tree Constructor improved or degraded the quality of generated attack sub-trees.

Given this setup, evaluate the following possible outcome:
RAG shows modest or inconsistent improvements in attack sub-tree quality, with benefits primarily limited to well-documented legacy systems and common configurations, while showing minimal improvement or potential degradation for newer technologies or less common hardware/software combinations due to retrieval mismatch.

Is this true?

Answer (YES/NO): NO